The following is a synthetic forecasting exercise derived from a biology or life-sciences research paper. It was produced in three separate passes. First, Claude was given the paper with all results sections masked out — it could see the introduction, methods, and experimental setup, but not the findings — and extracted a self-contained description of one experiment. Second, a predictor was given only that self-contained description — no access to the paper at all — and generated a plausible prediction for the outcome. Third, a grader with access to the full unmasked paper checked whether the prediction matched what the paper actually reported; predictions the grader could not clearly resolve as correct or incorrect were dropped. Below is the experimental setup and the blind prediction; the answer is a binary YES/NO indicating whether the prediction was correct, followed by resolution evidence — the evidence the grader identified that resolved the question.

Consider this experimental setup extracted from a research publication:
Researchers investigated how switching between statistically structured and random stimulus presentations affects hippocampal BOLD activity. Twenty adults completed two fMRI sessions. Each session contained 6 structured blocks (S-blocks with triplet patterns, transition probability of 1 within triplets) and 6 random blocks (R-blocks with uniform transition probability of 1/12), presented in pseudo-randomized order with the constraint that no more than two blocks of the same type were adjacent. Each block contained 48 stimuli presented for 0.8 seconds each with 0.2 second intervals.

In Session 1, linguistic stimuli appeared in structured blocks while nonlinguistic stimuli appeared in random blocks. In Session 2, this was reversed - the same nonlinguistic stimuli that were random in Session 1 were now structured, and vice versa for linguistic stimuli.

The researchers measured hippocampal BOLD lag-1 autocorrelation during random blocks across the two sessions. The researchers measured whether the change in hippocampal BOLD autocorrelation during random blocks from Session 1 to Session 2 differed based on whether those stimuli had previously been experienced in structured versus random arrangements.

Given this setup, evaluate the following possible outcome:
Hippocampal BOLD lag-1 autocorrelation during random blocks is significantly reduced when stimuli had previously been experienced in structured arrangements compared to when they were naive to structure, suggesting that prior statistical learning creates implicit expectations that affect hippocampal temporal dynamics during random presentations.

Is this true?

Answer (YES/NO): NO